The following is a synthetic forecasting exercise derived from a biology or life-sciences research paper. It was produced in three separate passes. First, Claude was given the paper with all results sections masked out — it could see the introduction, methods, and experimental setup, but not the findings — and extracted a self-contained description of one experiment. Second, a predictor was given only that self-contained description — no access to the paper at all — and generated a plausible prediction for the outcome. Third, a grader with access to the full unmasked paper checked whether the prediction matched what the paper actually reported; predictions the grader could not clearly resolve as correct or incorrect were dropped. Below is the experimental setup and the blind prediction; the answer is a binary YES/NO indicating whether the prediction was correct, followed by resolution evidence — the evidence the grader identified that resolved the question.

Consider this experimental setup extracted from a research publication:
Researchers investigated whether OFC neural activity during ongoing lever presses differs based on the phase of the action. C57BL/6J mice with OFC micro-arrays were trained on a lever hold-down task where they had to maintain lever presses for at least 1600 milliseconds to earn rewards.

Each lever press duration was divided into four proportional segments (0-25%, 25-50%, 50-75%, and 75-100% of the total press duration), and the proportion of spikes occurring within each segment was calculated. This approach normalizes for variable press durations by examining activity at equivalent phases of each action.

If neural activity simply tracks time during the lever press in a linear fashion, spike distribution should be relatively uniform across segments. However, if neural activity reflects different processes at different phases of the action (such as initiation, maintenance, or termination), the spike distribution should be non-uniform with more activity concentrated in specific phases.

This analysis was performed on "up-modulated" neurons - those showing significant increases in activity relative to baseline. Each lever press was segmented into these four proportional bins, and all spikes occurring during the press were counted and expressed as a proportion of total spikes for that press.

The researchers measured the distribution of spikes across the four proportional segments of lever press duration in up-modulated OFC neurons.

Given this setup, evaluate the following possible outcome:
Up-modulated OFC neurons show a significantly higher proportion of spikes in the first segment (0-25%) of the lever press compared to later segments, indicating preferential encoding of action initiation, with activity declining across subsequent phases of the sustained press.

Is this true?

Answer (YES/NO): NO